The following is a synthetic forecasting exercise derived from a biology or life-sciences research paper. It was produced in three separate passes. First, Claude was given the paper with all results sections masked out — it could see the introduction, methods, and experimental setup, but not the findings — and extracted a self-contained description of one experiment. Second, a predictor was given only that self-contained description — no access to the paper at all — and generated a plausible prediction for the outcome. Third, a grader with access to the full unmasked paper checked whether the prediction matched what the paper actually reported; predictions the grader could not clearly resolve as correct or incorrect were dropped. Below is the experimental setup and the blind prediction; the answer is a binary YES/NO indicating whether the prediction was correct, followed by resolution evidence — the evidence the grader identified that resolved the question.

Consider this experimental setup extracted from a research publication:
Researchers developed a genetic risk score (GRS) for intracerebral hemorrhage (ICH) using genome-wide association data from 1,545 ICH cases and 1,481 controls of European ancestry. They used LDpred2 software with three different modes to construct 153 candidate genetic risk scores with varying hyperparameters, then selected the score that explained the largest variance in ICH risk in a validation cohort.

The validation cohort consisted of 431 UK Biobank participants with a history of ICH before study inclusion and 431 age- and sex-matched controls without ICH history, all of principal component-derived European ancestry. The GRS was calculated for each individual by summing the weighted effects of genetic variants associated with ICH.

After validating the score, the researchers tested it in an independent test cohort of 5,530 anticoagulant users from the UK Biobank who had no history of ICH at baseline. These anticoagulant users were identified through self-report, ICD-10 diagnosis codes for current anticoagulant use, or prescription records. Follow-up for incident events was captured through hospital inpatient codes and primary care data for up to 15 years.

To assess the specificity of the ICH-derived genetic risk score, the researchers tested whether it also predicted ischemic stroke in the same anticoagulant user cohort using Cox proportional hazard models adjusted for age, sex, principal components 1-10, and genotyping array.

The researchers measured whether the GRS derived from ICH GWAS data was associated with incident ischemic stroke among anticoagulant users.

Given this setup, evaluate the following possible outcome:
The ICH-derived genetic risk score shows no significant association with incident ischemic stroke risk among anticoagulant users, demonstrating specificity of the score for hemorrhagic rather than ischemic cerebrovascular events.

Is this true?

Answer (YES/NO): YES